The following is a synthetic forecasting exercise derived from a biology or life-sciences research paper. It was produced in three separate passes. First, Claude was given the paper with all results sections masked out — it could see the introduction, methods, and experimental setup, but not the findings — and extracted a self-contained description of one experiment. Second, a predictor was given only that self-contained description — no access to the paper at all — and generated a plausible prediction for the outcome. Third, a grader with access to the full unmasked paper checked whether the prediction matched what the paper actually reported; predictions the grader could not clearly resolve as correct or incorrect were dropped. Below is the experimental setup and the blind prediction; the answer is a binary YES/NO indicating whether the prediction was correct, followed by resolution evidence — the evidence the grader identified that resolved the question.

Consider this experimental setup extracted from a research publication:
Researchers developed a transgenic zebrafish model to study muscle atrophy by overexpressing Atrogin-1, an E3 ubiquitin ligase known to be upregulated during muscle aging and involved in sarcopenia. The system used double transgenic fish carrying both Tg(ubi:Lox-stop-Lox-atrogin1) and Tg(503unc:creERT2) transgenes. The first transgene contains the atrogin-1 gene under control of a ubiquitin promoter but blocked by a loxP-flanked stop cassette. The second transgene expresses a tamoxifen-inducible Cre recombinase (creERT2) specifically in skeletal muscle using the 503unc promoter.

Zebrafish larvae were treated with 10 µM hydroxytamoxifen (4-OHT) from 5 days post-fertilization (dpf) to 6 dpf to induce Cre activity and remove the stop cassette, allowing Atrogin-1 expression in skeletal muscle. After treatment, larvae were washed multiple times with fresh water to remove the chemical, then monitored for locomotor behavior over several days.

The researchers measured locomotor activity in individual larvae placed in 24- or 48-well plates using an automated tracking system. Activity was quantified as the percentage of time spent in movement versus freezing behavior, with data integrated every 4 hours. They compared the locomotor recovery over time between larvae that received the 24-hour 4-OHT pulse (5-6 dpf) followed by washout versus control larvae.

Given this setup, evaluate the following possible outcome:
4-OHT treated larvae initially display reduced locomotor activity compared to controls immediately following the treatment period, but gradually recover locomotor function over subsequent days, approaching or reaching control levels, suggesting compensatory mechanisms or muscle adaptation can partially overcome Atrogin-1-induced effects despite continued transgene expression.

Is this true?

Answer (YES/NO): YES